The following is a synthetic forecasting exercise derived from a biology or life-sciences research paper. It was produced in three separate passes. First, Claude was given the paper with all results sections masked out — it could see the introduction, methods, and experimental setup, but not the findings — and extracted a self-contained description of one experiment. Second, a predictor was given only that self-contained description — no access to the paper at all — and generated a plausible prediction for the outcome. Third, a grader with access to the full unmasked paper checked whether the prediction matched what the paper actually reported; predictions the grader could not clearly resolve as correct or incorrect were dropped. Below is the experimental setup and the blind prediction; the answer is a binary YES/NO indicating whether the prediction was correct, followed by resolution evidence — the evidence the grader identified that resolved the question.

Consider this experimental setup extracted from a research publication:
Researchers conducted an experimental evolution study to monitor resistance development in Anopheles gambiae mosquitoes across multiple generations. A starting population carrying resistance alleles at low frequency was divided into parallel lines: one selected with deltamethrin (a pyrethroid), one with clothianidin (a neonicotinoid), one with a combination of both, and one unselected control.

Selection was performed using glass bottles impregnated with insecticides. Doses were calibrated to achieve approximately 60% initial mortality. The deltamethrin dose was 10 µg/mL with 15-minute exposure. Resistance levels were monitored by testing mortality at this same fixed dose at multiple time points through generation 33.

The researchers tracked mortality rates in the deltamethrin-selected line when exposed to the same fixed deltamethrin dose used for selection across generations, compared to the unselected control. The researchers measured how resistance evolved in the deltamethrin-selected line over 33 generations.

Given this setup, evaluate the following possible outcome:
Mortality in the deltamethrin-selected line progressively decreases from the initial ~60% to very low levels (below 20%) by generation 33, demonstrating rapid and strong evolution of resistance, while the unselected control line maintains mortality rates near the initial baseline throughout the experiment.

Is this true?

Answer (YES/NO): YES